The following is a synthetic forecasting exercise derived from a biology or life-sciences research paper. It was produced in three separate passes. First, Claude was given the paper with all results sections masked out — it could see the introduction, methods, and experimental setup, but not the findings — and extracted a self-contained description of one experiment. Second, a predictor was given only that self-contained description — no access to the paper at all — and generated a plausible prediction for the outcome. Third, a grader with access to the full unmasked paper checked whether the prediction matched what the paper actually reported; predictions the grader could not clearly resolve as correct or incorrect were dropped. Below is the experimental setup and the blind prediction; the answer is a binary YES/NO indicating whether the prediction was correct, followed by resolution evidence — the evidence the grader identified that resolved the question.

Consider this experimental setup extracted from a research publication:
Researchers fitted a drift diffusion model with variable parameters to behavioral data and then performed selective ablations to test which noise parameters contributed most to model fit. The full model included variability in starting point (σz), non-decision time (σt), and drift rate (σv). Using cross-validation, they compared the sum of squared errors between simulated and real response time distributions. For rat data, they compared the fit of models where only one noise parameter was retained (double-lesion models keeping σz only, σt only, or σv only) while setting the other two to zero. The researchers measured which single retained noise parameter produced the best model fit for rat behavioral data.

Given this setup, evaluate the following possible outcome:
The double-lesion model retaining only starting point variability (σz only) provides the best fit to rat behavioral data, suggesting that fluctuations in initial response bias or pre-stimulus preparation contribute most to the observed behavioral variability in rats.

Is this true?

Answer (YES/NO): YES